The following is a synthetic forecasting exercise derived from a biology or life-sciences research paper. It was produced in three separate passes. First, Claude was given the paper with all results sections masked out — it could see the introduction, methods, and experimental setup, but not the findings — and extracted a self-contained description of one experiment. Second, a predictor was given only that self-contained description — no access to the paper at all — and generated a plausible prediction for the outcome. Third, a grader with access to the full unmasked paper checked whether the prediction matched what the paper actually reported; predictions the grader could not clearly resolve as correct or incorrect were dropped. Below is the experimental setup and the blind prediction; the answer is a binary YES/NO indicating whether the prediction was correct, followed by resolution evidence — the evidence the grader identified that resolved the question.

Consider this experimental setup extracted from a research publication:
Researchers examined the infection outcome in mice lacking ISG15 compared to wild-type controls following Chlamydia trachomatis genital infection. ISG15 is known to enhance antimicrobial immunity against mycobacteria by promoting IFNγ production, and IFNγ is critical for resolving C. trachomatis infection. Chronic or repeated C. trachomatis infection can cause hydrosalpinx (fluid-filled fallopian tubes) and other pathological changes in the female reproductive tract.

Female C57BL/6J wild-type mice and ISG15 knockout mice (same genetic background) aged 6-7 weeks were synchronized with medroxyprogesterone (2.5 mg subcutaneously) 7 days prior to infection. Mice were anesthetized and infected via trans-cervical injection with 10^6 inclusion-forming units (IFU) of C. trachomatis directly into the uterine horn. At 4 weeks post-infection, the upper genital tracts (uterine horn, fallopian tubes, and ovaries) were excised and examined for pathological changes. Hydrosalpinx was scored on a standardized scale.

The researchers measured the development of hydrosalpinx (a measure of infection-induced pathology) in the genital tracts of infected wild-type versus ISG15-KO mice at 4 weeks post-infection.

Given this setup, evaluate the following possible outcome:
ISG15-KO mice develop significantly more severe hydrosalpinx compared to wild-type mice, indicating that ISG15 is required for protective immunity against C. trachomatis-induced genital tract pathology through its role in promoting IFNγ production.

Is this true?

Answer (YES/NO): NO